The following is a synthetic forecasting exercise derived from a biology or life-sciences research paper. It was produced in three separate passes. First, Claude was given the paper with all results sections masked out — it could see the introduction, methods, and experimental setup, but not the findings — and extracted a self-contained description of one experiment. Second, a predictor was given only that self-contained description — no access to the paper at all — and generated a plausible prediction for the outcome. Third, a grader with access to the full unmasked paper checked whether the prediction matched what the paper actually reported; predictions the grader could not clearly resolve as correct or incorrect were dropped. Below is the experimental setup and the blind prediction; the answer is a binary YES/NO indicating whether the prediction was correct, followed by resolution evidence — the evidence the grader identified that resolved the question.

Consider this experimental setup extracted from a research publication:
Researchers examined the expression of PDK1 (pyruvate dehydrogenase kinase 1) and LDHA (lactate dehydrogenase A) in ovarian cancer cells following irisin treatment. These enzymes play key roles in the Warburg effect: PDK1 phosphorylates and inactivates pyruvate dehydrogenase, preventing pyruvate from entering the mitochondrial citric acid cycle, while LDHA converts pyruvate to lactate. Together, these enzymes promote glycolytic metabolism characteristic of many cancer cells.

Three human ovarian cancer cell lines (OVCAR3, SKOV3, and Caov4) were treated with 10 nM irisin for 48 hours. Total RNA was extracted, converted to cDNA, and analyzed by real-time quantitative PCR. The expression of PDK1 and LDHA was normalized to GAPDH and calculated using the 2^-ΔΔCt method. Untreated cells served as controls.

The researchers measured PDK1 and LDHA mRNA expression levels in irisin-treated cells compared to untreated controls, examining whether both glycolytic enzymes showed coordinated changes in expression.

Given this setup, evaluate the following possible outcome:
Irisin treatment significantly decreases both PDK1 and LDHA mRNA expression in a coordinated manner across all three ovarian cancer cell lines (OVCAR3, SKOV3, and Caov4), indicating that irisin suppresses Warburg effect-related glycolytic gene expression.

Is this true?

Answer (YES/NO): NO